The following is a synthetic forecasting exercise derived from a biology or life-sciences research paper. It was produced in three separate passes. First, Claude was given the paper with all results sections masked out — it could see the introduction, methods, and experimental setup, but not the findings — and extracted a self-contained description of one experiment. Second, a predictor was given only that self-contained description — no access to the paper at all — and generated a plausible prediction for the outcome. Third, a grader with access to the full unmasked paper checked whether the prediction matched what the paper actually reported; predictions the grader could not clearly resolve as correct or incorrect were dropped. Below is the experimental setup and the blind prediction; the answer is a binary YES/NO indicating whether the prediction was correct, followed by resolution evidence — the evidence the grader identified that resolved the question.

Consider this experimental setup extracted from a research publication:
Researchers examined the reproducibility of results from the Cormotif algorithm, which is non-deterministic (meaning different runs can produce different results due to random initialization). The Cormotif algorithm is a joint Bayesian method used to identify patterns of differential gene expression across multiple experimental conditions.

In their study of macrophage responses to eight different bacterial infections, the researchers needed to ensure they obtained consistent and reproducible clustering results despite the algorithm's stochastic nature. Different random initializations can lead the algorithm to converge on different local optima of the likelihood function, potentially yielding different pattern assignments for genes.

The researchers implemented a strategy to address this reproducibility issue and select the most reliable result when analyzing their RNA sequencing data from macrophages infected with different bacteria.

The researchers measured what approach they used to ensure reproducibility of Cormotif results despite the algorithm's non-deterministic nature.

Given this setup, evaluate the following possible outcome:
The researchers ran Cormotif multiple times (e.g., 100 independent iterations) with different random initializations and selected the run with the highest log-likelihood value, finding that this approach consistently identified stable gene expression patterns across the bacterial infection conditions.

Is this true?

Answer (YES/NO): YES